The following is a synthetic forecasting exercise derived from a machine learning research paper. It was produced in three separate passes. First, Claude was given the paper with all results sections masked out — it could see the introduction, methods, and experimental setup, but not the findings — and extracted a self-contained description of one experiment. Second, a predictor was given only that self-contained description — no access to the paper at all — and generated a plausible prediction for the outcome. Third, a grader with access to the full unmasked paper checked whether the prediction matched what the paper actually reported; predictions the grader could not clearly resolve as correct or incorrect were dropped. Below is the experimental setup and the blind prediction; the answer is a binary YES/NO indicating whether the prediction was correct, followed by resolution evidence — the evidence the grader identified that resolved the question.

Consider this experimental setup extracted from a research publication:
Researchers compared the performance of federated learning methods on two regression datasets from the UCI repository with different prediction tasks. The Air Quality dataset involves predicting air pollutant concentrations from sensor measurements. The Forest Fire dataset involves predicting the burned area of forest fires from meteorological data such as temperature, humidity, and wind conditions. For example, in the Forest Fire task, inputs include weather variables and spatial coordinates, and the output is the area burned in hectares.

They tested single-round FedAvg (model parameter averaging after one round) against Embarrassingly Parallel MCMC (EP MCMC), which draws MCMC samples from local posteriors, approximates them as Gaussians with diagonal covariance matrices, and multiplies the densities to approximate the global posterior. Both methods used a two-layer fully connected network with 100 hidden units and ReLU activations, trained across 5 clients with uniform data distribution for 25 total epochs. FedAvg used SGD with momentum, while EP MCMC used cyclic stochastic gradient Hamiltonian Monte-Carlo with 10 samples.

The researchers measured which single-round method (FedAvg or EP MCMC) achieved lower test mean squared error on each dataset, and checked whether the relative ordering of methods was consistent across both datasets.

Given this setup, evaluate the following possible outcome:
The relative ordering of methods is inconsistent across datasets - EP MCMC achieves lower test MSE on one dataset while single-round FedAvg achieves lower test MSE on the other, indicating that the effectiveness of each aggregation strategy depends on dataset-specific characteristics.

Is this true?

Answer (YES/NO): NO